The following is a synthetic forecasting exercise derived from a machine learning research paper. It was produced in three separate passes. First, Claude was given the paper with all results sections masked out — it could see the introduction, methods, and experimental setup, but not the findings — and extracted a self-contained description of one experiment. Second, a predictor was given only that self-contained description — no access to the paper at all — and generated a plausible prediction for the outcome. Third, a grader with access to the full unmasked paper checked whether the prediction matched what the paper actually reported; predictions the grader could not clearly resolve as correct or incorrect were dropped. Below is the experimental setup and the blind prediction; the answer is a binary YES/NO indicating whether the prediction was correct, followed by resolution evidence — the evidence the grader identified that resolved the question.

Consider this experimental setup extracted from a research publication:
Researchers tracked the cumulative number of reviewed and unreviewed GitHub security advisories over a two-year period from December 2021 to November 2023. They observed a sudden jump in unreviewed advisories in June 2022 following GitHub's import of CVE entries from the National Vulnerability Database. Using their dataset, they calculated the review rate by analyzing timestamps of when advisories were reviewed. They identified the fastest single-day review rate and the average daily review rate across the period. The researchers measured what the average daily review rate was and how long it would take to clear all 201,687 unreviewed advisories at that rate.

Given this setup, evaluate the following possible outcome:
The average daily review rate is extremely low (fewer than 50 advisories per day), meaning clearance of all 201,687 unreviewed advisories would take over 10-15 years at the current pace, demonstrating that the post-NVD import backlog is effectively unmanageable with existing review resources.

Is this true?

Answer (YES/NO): NO